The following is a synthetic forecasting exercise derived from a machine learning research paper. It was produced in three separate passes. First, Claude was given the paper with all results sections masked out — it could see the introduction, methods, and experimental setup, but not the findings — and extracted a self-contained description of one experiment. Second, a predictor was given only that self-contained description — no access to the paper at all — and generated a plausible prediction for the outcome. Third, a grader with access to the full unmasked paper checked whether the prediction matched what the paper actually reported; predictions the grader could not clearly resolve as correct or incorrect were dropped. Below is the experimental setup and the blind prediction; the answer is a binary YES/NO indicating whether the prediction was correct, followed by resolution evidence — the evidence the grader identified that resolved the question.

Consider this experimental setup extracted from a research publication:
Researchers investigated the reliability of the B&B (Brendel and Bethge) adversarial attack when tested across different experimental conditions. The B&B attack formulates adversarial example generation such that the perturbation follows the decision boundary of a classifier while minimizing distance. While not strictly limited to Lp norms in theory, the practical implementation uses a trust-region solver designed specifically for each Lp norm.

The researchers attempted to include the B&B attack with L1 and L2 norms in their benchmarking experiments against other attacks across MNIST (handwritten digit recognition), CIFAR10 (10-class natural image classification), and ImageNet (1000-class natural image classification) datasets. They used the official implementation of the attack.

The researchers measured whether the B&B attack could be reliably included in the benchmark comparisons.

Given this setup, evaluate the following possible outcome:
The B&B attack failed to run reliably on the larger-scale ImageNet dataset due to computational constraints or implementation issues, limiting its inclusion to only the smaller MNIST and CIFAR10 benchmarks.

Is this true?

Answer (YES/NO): NO